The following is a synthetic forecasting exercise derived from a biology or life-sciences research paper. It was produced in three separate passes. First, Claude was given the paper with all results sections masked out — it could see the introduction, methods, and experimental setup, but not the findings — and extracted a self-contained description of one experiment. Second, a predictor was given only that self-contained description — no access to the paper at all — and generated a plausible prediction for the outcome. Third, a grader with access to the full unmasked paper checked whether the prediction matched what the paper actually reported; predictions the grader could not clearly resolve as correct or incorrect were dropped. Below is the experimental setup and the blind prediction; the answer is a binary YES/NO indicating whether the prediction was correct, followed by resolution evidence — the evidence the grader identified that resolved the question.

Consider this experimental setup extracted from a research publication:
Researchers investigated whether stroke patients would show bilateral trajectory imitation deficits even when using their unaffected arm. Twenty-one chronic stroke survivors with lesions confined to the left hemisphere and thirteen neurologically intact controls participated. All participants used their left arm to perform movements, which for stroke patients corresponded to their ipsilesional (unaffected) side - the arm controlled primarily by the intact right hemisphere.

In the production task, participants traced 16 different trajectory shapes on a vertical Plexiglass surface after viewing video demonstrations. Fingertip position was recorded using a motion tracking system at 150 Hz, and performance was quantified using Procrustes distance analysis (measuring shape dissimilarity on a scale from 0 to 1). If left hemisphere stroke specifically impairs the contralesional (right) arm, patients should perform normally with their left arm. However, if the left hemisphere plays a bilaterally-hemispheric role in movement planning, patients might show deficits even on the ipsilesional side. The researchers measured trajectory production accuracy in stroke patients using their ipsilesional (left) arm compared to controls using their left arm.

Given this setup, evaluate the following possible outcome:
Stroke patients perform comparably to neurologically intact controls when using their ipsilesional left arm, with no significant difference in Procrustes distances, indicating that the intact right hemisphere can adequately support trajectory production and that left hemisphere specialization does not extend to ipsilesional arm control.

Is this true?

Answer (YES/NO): NO